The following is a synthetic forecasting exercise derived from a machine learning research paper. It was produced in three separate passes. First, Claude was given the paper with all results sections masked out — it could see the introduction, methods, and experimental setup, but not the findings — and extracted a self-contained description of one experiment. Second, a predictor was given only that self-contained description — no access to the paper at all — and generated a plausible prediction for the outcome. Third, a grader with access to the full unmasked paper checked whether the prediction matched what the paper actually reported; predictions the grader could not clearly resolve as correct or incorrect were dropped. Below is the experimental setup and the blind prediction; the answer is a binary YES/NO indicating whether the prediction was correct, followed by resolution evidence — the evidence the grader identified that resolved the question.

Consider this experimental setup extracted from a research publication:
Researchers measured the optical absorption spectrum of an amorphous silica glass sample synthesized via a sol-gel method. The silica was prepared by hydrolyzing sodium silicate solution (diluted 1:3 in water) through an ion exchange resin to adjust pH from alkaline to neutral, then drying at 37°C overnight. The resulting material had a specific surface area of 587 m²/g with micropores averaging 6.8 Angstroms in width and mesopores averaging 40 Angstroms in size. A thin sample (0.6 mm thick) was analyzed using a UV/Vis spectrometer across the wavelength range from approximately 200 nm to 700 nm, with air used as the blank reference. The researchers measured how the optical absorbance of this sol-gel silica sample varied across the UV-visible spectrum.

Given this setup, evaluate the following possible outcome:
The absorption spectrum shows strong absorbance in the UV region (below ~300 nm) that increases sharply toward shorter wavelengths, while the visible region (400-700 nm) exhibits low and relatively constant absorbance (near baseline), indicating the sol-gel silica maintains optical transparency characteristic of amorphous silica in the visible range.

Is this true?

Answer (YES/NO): YES